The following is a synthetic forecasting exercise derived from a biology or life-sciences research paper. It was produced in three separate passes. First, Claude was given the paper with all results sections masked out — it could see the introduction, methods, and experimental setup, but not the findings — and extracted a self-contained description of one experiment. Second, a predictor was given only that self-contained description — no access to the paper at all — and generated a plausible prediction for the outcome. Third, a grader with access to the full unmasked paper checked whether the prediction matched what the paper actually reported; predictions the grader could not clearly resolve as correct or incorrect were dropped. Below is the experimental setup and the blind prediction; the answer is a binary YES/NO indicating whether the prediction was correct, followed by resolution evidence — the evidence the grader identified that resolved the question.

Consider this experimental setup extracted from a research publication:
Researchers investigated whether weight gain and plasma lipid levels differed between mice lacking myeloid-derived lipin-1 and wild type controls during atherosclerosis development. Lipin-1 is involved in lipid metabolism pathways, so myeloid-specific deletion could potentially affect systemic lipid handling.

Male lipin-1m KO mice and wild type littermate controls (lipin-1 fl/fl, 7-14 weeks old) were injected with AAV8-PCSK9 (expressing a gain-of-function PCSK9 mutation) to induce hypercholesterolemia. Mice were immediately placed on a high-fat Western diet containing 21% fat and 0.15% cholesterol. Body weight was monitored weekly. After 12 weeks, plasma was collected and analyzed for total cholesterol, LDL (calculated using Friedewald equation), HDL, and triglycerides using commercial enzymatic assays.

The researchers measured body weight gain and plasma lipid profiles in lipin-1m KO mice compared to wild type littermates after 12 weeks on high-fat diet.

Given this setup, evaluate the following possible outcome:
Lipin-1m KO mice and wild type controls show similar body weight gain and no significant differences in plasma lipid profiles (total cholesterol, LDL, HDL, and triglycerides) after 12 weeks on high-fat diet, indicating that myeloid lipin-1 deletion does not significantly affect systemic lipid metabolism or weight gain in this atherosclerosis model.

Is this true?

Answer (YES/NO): YES